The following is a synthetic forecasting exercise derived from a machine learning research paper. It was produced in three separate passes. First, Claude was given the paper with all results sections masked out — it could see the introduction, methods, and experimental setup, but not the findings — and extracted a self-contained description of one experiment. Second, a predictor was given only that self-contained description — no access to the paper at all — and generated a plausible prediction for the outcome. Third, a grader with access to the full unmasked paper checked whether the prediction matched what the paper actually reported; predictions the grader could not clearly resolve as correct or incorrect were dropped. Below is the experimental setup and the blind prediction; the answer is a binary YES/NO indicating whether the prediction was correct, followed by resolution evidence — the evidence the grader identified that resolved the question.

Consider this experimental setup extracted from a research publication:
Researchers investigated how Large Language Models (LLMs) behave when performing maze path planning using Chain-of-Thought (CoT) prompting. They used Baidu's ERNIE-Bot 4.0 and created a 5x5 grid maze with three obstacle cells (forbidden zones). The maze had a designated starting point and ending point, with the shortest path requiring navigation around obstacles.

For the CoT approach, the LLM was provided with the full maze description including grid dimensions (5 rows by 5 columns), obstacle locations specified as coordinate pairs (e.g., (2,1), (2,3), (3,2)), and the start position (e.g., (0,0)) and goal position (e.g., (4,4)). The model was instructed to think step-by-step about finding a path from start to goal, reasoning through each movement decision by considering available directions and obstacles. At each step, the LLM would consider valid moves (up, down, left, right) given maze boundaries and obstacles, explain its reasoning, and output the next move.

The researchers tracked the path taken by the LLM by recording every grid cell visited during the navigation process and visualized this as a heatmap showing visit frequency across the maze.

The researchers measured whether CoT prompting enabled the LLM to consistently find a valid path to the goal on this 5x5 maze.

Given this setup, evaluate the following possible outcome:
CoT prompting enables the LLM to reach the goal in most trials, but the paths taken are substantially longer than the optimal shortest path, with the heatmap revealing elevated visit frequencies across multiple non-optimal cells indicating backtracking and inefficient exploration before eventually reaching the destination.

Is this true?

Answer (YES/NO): NO